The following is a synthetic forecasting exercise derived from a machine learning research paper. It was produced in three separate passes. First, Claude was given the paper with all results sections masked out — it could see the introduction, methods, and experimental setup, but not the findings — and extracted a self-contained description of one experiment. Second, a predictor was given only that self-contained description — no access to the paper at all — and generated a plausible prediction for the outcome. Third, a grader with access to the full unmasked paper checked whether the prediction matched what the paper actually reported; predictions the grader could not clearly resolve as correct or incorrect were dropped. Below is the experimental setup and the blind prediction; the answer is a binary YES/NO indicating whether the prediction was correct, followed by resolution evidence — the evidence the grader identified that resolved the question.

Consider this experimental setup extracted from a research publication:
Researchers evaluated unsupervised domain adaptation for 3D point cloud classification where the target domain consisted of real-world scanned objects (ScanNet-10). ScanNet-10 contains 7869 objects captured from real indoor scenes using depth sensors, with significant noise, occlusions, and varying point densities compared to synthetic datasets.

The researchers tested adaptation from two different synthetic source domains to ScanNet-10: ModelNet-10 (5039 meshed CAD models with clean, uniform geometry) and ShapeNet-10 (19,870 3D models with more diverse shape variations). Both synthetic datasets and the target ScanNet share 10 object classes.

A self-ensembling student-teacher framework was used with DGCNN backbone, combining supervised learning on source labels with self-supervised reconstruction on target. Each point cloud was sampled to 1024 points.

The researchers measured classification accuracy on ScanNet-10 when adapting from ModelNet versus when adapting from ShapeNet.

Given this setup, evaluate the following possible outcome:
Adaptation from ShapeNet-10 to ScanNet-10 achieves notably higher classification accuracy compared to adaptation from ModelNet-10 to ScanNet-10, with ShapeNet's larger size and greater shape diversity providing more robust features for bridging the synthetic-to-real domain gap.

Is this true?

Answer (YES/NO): NO